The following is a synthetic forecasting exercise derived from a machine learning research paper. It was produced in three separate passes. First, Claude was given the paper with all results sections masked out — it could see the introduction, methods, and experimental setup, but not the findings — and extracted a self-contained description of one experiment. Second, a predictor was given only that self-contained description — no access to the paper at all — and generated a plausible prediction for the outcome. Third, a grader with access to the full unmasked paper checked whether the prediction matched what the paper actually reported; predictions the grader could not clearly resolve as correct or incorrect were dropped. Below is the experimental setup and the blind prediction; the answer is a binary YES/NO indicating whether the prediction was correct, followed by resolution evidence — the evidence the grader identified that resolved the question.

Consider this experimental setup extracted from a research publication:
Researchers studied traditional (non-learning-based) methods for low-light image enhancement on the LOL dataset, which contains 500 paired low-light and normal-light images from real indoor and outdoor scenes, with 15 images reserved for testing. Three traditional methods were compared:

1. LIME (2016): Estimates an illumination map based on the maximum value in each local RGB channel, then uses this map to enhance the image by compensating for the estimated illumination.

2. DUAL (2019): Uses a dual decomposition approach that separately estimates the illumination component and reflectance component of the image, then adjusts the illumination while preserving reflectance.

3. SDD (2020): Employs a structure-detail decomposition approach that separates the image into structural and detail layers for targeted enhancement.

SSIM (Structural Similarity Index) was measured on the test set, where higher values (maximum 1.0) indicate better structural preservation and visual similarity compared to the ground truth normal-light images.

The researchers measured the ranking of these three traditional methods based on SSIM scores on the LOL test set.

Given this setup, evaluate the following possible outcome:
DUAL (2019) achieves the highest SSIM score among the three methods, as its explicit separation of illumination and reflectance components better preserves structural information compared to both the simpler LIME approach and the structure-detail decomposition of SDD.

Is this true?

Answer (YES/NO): NO